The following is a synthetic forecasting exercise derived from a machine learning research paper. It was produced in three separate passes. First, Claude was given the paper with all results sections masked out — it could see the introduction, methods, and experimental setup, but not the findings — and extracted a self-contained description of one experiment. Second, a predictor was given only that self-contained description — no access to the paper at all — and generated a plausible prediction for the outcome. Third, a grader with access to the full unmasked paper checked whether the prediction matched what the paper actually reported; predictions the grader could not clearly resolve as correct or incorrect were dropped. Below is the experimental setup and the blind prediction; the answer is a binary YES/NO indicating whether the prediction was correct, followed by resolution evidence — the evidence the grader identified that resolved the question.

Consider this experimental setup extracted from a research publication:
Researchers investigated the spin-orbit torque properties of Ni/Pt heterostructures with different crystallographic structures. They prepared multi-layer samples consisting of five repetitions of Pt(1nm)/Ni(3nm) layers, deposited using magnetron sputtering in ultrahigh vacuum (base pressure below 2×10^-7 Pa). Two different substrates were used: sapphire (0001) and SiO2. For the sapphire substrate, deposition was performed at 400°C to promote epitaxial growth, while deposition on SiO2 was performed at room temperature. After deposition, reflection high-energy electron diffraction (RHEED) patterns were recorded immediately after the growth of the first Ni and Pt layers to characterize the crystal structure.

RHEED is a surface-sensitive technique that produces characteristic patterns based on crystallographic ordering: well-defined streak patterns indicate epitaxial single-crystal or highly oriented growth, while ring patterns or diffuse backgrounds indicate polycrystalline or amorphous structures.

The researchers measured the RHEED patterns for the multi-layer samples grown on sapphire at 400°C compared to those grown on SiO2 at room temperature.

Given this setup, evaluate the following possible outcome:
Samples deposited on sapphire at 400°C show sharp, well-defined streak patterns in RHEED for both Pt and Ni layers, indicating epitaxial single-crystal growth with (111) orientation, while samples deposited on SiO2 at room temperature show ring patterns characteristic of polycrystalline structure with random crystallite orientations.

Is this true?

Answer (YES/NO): YES